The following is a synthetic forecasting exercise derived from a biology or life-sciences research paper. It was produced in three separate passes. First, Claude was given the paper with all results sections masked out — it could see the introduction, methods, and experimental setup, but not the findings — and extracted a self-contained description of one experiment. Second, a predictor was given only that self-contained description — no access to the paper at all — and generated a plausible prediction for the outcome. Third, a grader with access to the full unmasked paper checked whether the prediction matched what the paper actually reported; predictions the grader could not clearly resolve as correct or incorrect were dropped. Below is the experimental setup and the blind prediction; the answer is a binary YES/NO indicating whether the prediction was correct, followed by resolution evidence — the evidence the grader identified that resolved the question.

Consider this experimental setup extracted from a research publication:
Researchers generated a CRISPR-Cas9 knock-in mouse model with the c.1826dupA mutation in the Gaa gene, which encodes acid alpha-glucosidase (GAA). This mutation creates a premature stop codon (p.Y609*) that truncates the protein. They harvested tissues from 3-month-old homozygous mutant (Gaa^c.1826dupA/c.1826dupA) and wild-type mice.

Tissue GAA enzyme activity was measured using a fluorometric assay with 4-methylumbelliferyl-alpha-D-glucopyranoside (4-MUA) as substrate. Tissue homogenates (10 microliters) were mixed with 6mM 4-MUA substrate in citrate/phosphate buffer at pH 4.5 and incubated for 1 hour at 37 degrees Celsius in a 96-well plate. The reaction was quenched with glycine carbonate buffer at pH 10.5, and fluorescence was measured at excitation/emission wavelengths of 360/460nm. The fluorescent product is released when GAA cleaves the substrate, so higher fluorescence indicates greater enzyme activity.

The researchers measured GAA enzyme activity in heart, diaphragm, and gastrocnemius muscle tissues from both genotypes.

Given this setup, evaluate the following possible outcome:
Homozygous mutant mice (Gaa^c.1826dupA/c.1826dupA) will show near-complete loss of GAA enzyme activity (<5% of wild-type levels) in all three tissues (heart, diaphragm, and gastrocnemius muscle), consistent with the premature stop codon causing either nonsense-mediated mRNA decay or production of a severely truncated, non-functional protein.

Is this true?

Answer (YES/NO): NO